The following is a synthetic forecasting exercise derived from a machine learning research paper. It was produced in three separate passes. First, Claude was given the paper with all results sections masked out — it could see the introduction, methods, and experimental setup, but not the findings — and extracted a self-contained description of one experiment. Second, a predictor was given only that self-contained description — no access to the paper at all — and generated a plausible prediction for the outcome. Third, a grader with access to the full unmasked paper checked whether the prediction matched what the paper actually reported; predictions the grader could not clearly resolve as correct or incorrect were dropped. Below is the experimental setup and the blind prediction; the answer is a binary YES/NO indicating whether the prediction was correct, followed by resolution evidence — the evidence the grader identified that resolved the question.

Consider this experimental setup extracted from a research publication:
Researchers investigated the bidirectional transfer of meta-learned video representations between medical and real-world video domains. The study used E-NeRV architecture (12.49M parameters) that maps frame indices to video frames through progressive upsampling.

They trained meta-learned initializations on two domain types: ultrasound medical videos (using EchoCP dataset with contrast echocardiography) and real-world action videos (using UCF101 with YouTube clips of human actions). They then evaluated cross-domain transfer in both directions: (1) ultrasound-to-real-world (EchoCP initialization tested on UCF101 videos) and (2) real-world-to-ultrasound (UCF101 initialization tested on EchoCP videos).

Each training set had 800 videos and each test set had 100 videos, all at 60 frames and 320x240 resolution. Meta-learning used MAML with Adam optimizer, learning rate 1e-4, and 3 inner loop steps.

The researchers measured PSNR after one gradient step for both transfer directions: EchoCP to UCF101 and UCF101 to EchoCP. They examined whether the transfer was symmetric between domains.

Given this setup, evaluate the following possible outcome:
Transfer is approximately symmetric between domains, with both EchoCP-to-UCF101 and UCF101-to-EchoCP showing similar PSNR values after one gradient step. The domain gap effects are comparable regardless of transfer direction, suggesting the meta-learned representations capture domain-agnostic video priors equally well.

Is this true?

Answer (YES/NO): NO